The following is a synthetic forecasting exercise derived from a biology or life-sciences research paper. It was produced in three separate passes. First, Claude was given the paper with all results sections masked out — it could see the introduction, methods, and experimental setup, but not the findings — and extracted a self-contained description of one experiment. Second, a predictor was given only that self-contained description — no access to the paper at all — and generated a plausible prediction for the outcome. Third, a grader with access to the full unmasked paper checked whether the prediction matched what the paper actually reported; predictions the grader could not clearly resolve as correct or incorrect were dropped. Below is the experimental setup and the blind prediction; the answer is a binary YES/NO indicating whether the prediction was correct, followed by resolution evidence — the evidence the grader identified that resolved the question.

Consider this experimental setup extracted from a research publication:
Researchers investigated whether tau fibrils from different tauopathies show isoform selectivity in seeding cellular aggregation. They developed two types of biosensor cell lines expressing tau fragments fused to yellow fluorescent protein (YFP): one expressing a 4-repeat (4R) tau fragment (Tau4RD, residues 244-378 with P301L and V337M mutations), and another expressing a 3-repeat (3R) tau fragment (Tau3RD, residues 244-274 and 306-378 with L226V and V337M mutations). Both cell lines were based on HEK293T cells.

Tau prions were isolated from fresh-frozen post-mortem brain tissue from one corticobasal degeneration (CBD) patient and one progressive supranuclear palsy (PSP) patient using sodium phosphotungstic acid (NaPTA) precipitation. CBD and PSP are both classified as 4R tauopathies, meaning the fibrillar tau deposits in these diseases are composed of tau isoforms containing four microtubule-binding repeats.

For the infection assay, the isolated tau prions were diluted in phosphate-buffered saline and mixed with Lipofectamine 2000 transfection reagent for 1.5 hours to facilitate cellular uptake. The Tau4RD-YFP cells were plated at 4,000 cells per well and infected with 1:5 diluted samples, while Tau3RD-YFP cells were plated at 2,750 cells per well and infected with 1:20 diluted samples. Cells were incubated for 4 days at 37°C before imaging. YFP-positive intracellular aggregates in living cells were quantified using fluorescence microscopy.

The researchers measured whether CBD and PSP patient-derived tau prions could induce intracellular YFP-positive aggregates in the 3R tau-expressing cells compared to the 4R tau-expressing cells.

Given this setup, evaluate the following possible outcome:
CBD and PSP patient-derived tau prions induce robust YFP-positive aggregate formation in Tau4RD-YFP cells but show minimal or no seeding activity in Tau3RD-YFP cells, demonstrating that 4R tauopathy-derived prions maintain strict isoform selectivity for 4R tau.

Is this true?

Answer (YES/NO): YES